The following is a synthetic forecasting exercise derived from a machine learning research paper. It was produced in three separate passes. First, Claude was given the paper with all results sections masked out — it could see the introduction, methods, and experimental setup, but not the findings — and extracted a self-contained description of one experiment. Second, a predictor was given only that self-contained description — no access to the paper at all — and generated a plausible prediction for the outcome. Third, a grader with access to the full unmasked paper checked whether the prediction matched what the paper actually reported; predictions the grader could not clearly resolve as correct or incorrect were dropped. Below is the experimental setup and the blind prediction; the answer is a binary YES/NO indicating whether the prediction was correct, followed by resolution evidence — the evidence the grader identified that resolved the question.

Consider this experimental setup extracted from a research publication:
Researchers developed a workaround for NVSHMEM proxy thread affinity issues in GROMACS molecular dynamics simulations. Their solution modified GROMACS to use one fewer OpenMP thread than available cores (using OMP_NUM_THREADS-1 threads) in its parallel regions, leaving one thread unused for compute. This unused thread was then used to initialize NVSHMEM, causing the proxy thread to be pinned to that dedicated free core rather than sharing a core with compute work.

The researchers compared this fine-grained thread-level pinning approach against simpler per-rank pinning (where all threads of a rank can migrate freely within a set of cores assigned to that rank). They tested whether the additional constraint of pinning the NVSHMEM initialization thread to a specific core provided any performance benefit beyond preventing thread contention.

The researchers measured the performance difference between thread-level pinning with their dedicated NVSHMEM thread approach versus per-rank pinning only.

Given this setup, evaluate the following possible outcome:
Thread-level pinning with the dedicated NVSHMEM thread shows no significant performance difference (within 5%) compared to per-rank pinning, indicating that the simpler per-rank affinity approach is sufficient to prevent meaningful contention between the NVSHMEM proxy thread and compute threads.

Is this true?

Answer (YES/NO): YES